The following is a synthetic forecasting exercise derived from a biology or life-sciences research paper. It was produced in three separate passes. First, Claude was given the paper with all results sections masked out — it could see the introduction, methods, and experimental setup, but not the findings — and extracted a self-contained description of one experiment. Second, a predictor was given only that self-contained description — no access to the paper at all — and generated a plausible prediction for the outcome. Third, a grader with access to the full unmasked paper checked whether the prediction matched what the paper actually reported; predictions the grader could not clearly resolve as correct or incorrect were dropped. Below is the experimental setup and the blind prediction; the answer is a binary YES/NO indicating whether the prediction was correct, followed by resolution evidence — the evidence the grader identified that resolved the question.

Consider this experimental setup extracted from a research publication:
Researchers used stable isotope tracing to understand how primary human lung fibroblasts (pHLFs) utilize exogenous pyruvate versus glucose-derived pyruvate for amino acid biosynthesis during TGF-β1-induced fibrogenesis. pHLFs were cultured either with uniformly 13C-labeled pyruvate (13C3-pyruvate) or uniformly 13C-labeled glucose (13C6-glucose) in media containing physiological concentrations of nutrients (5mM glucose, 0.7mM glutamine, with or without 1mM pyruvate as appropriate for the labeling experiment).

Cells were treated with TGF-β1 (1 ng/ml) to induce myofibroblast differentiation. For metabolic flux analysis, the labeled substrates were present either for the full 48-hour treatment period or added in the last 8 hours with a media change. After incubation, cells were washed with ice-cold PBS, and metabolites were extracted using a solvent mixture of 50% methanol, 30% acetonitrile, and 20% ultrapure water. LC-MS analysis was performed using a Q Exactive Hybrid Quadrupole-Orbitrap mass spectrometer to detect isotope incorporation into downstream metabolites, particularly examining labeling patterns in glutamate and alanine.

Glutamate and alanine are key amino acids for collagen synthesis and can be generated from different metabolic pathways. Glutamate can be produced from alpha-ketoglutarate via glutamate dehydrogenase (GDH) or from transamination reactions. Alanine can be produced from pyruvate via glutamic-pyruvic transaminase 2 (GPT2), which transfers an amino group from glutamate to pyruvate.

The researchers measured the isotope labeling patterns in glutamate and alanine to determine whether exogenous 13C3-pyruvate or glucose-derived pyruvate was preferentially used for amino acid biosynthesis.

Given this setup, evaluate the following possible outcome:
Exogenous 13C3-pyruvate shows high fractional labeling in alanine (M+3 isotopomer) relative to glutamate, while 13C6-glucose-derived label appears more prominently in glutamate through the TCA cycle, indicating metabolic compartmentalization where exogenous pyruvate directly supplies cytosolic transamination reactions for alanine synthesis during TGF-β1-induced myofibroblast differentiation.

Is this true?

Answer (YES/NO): NO